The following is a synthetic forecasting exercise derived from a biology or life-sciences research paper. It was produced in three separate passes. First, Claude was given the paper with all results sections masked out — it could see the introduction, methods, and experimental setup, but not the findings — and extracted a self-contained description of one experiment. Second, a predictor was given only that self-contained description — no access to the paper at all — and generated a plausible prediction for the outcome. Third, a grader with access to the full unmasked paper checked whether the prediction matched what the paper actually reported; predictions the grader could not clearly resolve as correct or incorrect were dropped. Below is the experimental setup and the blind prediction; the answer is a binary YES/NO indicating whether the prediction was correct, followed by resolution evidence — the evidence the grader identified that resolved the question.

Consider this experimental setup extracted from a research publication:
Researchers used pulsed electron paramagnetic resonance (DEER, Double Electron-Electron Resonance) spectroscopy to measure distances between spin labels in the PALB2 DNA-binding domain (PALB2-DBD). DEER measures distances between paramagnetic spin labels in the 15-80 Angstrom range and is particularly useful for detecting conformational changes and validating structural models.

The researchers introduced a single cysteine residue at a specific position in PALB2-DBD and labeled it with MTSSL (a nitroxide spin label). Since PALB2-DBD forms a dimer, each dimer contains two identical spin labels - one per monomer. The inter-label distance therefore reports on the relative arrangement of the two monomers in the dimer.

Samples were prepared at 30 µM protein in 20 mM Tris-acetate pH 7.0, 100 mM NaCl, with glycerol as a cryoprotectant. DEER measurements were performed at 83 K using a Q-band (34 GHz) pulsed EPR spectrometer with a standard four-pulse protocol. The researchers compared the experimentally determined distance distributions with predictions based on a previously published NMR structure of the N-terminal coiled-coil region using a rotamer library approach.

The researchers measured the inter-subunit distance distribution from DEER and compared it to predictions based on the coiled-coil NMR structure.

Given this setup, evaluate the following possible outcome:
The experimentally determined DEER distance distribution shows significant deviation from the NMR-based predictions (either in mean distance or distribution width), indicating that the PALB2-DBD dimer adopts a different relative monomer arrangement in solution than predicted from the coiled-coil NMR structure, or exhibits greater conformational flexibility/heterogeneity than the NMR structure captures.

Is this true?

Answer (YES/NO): NO